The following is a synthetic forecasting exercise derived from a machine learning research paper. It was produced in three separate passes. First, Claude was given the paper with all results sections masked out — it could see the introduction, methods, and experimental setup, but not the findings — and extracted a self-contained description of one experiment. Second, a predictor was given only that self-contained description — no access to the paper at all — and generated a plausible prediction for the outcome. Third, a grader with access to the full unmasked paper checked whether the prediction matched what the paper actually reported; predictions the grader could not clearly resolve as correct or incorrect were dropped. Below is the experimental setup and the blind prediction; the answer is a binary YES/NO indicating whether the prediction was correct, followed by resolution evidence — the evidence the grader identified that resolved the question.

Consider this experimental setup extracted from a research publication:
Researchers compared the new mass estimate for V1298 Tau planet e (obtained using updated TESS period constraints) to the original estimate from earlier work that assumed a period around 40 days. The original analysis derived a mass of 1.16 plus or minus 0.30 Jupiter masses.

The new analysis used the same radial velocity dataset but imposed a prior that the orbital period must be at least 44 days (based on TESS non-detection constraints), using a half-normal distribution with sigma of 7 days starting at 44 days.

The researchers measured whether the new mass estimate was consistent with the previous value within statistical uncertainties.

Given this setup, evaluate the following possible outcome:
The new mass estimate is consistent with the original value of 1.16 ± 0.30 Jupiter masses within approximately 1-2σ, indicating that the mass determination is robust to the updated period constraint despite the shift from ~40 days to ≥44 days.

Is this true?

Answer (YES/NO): YES